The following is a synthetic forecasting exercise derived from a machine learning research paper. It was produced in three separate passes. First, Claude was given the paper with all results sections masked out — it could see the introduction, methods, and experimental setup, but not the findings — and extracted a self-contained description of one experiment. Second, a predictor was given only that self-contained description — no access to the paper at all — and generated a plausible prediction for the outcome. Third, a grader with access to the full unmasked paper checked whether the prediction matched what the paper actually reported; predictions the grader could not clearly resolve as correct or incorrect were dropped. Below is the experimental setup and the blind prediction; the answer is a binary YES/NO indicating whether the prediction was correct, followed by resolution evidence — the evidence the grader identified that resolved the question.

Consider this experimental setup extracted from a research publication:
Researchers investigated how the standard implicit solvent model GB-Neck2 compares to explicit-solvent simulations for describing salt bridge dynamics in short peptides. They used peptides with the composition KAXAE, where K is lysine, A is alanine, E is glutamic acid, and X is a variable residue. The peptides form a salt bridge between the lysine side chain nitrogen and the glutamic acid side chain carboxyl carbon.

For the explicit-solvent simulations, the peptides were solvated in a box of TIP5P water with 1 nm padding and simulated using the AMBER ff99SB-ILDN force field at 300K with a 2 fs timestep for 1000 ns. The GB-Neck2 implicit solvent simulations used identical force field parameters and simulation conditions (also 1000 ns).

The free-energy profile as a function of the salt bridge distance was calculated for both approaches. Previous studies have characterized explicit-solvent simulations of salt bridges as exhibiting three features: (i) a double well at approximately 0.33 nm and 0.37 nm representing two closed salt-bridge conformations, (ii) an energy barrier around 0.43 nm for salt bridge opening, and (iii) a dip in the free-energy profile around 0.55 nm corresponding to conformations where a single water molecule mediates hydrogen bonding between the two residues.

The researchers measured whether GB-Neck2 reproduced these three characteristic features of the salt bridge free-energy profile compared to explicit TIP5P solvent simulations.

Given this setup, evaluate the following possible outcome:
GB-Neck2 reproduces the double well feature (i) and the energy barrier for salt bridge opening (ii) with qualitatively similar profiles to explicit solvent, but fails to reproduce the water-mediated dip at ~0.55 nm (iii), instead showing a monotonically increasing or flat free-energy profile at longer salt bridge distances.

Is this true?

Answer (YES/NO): NO